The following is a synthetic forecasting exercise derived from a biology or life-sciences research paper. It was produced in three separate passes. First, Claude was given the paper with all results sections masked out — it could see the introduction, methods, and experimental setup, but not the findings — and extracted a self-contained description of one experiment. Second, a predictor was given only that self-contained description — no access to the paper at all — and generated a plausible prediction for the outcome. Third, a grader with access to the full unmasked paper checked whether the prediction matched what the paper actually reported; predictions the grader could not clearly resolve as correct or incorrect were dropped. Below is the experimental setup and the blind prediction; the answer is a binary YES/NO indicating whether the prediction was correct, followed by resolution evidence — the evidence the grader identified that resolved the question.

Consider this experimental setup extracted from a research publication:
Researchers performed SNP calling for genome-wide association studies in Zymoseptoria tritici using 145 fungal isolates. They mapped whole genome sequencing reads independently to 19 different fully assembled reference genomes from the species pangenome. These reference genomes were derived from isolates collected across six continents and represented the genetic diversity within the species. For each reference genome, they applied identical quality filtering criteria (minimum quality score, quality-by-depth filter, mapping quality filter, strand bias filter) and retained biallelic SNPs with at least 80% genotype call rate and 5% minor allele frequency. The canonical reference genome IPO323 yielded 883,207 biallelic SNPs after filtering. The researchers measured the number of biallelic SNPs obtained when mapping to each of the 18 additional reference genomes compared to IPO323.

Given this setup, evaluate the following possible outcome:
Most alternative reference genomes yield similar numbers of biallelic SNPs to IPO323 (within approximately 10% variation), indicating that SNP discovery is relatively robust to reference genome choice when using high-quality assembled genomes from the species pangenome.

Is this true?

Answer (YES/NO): YES